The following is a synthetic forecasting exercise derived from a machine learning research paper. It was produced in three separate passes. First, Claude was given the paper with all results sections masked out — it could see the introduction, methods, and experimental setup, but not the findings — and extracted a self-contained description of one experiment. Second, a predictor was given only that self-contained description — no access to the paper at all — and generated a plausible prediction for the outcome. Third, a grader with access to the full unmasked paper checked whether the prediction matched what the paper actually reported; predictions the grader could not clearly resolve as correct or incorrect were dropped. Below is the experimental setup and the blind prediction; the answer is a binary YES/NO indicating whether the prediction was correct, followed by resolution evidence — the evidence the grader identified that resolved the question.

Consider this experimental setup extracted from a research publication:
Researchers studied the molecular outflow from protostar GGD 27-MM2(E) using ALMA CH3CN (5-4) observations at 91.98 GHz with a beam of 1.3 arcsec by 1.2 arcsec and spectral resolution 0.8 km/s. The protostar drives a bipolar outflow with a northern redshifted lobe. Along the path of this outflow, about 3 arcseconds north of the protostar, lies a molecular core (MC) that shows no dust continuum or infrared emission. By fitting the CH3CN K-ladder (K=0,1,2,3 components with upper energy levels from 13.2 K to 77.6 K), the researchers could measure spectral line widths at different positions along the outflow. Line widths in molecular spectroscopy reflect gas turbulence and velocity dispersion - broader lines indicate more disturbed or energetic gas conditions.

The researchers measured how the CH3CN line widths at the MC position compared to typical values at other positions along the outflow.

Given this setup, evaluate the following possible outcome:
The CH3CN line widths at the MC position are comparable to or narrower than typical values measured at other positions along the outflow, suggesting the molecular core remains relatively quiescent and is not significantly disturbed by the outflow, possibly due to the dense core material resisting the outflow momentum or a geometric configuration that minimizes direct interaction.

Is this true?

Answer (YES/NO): NO